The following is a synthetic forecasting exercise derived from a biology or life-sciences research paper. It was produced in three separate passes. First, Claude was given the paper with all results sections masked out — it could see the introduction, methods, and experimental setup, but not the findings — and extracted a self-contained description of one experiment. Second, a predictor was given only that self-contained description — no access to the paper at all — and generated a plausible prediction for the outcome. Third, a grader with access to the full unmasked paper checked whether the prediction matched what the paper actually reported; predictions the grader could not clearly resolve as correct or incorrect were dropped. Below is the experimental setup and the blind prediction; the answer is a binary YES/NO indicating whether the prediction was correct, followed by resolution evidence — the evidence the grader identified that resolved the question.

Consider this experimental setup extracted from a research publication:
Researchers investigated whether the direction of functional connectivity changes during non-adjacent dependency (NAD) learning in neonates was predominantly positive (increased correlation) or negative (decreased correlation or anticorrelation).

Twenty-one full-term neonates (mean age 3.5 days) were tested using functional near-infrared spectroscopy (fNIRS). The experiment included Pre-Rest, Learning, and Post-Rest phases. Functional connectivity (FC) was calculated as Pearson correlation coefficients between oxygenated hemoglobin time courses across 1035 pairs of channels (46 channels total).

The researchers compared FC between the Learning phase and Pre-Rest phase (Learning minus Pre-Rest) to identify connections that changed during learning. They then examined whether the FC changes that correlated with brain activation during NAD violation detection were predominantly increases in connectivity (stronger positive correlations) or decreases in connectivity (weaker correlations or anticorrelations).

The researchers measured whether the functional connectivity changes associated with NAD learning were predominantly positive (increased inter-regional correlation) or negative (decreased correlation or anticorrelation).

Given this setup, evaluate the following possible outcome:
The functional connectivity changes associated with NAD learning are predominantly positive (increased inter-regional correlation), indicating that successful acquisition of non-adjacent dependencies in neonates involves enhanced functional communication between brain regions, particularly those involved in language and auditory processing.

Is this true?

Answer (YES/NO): NO